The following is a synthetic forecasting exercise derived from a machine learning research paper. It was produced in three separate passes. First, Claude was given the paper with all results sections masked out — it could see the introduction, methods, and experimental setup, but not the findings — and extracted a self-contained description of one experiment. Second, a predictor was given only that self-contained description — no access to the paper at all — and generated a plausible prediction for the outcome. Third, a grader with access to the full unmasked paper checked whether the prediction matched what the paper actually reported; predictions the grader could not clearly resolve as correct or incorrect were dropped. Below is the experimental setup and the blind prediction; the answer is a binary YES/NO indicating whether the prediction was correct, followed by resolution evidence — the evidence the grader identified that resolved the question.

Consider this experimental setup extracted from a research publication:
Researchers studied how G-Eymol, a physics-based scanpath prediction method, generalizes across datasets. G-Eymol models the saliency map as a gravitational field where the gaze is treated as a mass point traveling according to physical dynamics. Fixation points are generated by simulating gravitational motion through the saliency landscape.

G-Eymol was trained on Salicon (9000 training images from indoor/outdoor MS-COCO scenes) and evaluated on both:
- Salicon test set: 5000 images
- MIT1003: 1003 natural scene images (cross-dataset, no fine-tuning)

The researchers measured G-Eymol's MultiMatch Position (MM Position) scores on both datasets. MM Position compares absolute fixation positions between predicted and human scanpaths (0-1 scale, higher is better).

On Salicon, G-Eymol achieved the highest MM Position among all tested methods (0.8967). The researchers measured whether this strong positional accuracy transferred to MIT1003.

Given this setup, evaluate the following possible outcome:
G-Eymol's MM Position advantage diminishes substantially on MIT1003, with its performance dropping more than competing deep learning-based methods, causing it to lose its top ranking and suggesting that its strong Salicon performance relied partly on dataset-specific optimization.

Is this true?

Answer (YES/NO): YES